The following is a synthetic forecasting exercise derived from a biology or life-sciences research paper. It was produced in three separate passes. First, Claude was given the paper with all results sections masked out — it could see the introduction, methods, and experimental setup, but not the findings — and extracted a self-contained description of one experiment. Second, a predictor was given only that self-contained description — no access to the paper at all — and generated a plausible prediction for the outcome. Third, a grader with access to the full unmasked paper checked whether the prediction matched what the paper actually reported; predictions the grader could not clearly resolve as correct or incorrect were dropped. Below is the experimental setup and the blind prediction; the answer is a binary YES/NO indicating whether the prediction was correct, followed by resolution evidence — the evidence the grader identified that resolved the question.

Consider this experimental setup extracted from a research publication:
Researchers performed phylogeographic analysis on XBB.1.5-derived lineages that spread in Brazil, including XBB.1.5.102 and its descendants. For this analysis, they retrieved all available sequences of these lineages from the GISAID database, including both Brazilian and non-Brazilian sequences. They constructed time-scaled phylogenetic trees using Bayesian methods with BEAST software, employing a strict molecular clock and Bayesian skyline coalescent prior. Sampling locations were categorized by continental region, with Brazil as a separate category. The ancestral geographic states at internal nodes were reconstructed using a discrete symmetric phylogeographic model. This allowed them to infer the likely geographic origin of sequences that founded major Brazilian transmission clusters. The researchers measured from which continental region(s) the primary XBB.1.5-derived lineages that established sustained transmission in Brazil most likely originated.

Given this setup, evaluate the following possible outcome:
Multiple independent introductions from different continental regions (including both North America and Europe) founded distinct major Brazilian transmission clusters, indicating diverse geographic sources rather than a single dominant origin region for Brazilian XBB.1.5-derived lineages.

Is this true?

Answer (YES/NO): NO